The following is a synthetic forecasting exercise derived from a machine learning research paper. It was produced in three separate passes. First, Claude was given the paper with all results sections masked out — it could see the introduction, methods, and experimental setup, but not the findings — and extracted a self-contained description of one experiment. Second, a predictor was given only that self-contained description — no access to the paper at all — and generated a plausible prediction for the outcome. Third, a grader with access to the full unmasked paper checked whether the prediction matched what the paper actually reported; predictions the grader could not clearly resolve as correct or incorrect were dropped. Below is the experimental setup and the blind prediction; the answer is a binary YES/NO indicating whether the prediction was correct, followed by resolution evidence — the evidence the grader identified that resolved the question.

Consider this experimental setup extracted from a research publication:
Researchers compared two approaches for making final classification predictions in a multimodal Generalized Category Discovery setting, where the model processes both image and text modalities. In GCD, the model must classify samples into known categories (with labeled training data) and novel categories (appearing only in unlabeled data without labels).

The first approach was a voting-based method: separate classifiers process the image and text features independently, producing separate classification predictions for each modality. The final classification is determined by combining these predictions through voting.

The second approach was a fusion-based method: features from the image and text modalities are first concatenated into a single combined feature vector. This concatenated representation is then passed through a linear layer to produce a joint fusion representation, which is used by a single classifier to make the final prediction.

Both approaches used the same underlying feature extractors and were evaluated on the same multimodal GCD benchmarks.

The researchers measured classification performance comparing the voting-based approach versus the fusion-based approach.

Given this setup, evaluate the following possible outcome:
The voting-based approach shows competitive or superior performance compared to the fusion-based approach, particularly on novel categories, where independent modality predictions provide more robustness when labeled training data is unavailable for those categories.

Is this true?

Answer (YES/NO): NO